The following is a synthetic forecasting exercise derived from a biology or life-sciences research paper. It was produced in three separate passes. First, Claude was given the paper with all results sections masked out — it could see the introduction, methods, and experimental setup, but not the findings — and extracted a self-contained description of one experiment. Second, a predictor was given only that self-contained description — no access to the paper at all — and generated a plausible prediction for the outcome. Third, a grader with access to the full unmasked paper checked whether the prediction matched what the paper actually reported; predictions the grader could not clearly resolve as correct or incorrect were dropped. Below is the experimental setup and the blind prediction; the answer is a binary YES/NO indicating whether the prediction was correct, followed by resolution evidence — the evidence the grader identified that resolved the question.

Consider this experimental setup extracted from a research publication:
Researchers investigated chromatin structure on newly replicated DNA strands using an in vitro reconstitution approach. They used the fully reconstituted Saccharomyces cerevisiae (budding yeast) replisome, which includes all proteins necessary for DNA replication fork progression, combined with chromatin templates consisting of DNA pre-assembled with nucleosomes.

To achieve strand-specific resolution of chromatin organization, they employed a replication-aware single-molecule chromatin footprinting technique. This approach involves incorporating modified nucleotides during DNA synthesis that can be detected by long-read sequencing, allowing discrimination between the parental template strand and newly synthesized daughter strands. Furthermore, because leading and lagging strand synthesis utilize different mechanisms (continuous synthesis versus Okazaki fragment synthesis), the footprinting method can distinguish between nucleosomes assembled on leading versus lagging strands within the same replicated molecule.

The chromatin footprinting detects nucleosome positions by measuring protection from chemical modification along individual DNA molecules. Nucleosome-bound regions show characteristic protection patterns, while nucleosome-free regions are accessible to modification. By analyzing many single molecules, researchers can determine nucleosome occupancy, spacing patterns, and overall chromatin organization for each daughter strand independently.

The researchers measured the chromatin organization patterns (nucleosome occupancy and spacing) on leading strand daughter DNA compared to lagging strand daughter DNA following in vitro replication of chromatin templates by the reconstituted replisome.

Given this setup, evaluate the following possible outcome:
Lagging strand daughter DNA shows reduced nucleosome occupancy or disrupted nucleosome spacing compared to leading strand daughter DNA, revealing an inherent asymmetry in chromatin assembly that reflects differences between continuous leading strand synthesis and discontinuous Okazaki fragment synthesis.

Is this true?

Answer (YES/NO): YES